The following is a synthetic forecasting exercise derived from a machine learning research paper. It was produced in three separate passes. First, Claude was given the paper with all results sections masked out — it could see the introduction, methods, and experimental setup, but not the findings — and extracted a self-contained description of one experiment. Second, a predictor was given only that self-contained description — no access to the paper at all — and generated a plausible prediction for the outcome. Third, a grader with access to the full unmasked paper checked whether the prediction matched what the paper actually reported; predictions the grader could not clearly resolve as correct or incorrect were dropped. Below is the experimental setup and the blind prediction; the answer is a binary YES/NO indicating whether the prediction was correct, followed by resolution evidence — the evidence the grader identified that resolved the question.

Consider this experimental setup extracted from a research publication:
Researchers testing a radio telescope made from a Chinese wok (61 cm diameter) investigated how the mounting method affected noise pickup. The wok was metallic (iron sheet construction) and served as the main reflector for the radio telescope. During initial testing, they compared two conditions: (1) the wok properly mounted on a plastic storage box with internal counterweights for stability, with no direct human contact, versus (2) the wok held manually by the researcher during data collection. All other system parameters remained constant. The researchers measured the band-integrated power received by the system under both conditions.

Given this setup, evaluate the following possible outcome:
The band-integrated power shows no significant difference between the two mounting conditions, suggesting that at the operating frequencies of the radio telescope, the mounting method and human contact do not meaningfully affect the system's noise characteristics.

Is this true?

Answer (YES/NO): NO